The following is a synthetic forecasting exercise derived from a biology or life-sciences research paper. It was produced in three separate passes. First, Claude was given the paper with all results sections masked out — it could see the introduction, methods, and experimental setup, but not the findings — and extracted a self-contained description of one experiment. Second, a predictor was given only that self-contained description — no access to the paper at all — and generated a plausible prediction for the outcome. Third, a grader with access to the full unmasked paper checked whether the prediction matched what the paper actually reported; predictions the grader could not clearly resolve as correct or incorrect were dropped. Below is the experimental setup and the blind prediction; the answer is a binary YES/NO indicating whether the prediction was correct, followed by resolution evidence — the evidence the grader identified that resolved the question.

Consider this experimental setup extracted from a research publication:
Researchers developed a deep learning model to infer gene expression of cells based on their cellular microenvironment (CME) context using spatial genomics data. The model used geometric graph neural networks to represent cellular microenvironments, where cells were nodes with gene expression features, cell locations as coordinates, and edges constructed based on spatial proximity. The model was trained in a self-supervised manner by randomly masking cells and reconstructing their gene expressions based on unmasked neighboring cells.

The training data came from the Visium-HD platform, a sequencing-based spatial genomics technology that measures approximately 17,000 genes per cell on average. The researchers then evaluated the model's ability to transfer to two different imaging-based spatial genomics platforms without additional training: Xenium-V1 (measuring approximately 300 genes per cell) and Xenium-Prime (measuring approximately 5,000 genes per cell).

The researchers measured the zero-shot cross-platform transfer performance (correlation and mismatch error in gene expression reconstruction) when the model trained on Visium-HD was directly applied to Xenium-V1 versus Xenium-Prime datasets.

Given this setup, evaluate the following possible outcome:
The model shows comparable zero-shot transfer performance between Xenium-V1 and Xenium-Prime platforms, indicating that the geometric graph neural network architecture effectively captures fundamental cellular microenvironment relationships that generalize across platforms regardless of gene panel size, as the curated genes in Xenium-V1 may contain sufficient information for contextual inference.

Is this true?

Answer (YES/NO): NO